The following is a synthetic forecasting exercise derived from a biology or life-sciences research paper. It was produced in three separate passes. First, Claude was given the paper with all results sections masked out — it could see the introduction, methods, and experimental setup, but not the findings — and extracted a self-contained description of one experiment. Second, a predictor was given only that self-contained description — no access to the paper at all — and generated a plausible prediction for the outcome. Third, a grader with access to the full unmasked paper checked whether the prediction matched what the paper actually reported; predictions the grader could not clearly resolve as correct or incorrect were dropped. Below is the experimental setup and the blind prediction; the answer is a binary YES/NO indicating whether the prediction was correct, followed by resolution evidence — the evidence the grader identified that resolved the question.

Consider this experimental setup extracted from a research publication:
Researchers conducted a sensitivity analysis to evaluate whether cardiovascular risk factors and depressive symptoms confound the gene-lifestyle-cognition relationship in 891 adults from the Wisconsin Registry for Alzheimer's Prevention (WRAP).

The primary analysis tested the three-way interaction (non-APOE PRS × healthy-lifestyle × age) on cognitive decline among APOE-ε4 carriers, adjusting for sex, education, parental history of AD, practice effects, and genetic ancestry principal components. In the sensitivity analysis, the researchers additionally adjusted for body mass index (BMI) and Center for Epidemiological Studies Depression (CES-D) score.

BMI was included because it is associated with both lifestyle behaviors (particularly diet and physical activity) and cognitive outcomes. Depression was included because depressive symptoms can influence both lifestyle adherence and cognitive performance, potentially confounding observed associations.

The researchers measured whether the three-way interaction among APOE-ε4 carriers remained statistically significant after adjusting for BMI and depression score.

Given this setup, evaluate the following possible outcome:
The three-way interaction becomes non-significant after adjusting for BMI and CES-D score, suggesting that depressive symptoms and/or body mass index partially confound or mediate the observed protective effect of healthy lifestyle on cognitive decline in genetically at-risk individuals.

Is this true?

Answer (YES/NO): NO